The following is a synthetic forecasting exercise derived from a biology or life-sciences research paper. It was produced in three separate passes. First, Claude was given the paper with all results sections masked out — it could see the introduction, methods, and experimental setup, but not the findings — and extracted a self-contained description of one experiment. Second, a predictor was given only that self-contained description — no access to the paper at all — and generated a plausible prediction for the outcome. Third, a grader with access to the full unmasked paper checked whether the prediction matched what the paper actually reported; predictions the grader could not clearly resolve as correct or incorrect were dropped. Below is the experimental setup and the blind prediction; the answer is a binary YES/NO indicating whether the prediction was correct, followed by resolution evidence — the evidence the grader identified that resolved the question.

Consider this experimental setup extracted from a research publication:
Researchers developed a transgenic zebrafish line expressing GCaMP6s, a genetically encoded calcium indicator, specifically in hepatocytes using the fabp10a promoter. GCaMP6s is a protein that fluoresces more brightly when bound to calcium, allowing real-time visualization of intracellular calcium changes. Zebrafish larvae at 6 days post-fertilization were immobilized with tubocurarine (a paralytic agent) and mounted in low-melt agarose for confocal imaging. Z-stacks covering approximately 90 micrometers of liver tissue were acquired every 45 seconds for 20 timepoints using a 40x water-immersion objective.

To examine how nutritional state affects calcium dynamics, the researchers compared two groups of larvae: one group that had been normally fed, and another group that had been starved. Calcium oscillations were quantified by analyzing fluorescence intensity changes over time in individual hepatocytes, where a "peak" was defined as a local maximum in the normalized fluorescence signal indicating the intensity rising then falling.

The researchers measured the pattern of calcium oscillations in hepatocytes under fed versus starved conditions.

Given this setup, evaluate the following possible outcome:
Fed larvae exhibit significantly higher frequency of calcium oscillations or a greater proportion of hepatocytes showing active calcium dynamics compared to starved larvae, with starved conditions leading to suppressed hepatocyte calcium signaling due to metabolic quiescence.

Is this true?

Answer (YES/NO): YES